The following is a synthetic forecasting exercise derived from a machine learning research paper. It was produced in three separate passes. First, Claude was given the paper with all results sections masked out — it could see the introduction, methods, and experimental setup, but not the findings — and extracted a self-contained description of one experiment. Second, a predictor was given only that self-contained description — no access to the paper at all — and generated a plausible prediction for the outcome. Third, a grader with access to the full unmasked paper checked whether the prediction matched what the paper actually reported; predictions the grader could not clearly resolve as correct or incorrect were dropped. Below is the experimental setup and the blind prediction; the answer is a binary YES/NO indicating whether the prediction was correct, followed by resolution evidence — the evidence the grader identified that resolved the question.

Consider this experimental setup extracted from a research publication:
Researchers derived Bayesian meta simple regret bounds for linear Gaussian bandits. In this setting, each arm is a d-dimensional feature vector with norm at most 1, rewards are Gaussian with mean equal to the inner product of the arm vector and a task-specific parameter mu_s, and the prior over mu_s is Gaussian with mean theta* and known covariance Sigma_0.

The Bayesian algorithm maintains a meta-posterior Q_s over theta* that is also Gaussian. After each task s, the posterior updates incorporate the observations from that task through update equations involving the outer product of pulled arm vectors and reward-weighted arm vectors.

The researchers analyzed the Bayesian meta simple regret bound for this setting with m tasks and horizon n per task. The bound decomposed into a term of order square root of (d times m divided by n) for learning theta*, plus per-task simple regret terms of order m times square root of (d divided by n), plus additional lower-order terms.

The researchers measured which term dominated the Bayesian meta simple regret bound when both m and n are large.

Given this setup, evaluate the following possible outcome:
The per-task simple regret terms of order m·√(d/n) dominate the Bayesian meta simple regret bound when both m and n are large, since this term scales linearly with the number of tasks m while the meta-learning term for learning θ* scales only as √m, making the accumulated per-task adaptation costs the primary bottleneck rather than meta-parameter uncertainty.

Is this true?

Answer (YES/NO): YES